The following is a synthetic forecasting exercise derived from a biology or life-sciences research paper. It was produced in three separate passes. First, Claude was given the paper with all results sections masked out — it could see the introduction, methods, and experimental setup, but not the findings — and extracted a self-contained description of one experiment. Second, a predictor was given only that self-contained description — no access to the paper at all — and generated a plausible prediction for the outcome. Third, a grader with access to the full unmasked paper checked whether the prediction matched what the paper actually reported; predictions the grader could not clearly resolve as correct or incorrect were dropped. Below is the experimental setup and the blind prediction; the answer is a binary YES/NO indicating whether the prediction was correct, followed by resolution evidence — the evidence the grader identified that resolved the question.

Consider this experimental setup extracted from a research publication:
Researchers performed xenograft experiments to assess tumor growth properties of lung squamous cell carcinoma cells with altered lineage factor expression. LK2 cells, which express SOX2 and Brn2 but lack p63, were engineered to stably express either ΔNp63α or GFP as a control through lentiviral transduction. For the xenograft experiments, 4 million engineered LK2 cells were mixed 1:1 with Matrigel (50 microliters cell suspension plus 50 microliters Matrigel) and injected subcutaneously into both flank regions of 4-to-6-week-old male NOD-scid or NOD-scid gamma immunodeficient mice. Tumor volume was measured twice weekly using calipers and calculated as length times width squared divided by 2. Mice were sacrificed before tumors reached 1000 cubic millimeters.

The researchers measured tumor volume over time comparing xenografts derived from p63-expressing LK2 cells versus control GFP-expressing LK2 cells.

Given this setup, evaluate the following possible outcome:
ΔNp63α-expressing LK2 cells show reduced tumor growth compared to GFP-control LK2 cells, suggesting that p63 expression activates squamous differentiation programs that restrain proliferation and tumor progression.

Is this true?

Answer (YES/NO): YES